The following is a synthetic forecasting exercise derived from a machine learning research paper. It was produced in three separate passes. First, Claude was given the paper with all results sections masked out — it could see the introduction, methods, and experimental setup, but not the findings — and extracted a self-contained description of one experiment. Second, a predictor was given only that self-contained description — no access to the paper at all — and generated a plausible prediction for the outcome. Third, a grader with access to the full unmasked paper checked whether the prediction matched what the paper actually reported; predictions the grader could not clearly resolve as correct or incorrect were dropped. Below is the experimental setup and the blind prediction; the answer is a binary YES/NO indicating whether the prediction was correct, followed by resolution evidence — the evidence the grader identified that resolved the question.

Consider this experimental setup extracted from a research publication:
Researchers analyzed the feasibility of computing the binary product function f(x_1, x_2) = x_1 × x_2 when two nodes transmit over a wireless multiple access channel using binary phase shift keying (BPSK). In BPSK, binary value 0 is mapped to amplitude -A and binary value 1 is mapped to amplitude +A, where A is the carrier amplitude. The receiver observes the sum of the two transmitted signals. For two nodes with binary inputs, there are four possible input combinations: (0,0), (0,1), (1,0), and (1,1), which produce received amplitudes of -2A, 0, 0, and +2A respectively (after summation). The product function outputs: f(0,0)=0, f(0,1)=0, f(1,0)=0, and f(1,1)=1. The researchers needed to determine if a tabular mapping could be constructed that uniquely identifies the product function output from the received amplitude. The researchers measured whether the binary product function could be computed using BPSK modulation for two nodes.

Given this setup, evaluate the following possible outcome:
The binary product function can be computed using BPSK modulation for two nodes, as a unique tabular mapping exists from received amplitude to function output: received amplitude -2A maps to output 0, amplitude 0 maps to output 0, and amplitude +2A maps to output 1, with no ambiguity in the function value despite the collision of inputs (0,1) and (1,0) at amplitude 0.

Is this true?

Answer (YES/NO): YES